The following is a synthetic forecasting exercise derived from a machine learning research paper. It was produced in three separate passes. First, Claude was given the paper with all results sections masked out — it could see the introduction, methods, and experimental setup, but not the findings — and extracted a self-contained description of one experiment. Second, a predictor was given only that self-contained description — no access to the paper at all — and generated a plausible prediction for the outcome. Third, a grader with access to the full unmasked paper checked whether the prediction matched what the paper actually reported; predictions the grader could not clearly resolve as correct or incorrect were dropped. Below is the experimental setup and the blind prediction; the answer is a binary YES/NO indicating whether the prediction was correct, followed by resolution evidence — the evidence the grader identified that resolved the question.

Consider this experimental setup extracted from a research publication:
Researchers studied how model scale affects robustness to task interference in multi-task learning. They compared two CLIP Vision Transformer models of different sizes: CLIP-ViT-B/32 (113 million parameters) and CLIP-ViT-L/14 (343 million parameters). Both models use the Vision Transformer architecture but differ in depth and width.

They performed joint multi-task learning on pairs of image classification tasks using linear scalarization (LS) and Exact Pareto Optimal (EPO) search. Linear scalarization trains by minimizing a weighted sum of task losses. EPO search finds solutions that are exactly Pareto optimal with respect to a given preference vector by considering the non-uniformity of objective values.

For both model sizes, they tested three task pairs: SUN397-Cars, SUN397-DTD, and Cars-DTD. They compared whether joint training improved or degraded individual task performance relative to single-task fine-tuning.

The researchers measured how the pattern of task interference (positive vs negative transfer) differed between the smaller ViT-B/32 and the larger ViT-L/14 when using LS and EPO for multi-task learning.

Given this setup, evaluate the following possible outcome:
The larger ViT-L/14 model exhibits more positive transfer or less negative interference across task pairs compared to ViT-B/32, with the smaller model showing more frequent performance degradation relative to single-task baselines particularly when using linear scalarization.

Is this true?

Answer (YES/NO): YES